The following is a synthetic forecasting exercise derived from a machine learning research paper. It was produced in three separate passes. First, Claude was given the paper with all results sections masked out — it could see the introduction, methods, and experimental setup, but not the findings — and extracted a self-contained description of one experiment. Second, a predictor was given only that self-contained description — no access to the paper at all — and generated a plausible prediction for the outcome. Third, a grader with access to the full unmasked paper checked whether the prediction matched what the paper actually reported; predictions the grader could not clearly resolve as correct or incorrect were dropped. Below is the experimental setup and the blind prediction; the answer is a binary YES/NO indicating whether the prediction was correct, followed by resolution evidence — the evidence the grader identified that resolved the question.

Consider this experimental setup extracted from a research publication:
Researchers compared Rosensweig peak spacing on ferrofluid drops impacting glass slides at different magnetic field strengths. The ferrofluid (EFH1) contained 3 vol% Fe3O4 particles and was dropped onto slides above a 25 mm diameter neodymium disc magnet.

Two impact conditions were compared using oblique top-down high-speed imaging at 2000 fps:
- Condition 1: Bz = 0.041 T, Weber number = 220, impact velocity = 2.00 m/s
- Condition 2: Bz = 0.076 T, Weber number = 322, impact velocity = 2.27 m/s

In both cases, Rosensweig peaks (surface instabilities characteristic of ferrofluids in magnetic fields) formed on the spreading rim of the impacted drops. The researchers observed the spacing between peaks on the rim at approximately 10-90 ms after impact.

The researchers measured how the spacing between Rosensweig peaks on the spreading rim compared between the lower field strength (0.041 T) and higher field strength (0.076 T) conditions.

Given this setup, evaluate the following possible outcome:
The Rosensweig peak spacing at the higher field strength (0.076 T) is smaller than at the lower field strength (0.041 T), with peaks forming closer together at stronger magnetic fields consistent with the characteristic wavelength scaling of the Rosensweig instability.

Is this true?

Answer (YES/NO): YES